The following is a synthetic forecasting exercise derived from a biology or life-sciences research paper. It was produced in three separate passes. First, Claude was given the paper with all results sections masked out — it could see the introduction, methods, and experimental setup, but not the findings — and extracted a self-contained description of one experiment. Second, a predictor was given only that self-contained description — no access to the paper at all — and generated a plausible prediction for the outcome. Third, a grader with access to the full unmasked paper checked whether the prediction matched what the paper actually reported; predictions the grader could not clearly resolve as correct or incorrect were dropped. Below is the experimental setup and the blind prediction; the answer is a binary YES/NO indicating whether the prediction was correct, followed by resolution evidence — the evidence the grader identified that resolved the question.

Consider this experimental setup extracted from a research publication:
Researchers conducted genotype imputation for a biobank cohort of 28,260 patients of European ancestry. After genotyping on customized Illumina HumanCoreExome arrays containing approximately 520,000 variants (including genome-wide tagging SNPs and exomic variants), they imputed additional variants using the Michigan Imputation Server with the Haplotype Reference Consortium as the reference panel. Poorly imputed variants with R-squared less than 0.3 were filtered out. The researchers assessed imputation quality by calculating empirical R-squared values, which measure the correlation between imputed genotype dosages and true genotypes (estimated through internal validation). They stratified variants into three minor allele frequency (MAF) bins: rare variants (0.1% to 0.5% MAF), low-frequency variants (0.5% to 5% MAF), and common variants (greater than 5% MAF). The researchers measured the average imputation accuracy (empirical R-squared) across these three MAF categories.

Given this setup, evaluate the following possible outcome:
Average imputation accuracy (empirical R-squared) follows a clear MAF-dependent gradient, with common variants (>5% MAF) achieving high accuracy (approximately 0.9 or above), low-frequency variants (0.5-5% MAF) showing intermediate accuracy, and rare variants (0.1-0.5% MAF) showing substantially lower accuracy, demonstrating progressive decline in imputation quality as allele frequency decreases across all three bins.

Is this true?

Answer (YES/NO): NO